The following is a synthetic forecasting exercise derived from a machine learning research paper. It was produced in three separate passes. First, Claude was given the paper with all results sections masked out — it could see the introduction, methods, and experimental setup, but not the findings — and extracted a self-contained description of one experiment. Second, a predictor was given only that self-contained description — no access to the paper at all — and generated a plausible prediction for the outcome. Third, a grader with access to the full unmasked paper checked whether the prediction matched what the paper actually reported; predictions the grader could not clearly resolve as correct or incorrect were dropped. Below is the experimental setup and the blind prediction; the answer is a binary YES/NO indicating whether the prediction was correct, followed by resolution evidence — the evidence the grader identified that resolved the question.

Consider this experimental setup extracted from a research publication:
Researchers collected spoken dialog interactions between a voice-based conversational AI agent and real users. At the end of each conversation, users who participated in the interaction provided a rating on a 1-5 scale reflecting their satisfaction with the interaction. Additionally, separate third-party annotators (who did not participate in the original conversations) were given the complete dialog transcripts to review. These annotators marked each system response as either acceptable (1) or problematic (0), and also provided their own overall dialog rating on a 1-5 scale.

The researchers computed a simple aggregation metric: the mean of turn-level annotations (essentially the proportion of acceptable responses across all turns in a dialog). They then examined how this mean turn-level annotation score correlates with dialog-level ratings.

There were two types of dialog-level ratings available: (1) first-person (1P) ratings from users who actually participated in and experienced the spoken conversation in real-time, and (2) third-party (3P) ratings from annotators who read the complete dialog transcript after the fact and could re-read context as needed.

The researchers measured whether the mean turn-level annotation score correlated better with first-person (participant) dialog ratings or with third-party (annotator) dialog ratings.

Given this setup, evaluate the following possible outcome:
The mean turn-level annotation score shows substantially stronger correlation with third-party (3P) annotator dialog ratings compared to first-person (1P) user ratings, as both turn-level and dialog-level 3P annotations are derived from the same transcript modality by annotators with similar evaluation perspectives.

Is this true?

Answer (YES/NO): YES